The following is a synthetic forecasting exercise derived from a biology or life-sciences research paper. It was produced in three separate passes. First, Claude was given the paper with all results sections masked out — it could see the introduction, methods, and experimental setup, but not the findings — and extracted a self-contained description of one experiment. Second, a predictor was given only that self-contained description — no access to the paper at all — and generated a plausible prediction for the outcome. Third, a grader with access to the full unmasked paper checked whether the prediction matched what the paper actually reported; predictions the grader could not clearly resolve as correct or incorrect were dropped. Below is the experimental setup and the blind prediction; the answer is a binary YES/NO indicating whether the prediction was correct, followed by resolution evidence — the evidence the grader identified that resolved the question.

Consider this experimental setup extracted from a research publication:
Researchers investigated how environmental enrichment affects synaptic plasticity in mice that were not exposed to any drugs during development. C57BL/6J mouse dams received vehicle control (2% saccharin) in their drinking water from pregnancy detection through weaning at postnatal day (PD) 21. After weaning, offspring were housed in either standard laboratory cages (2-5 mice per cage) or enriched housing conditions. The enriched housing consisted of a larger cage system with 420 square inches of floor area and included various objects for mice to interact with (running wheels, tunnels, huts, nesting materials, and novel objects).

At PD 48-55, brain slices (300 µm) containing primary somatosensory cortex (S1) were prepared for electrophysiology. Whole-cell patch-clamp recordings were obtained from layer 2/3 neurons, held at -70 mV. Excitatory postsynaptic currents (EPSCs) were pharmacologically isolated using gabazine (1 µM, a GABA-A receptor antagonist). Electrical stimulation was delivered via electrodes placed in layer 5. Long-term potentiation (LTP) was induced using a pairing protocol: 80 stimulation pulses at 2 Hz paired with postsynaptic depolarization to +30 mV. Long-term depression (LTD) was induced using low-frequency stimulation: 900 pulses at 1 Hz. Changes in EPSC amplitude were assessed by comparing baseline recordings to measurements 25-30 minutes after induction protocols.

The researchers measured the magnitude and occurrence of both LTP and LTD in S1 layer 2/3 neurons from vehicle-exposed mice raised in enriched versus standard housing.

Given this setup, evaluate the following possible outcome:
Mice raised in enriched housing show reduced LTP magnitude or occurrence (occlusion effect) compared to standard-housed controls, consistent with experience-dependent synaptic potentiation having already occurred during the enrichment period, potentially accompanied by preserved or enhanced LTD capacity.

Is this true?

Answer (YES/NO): NO